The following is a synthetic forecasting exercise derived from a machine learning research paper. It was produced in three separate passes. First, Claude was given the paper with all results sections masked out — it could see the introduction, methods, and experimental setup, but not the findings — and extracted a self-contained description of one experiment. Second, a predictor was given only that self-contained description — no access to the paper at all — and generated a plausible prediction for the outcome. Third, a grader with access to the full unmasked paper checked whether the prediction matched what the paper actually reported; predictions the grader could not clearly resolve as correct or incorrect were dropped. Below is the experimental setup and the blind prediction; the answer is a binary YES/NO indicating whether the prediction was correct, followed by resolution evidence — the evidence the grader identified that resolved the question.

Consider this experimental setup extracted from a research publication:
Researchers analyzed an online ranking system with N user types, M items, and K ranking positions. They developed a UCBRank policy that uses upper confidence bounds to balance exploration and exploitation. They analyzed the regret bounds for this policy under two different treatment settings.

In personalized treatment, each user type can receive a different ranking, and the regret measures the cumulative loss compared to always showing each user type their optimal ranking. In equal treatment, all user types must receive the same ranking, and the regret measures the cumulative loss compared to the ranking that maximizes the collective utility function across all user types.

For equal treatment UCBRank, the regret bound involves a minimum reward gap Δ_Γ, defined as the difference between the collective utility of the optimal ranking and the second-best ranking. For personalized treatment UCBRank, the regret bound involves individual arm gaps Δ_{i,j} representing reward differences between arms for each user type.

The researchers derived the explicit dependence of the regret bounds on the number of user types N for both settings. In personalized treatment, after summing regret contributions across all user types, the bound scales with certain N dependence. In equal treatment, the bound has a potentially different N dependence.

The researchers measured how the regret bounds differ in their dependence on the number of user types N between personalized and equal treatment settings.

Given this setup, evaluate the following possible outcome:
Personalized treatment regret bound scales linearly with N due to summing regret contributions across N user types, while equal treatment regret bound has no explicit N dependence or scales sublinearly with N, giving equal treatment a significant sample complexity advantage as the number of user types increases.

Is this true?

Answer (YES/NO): NO